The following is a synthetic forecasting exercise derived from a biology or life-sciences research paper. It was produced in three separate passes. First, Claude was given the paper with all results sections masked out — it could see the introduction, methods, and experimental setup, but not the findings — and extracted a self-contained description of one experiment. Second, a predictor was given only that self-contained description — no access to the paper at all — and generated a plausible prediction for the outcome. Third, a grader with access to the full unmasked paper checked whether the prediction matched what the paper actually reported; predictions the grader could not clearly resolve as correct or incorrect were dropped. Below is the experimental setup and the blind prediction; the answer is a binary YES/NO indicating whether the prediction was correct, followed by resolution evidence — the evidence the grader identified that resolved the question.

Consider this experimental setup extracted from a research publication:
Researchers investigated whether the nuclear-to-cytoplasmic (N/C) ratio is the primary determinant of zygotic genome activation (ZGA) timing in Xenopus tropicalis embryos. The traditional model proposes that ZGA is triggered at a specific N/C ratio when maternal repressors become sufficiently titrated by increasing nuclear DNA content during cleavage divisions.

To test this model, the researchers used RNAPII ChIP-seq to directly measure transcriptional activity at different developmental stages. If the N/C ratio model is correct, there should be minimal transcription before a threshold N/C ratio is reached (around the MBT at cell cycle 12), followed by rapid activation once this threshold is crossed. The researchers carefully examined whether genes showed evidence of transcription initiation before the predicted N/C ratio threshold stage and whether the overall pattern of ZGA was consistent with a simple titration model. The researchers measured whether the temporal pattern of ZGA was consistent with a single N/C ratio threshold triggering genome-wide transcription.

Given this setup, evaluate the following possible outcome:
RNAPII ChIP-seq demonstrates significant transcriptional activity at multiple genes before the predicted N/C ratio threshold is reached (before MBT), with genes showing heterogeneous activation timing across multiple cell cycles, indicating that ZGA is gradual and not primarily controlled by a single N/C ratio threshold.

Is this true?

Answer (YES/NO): YES